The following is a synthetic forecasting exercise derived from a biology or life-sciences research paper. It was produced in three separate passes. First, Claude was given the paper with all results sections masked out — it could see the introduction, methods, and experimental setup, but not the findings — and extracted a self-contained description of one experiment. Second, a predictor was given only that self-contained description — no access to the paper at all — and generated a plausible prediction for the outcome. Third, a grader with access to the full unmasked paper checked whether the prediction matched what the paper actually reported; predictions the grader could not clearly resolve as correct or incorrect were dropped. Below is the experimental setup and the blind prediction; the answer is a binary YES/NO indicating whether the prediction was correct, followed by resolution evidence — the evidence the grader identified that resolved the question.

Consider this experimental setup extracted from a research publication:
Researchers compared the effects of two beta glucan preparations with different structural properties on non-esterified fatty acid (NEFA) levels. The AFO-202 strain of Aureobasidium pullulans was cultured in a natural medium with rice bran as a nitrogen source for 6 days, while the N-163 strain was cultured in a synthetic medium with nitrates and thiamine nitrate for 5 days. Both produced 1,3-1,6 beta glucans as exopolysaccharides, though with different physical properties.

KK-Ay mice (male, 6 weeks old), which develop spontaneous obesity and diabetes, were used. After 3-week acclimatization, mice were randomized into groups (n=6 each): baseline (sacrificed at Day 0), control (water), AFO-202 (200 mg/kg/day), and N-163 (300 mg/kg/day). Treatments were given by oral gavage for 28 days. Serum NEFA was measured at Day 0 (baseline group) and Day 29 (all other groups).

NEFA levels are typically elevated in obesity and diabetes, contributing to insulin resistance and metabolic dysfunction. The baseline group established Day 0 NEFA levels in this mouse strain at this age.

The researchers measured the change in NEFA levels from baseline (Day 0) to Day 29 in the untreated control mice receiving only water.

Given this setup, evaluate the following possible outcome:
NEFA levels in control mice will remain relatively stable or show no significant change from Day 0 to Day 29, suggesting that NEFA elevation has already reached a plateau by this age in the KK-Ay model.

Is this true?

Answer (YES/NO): NO